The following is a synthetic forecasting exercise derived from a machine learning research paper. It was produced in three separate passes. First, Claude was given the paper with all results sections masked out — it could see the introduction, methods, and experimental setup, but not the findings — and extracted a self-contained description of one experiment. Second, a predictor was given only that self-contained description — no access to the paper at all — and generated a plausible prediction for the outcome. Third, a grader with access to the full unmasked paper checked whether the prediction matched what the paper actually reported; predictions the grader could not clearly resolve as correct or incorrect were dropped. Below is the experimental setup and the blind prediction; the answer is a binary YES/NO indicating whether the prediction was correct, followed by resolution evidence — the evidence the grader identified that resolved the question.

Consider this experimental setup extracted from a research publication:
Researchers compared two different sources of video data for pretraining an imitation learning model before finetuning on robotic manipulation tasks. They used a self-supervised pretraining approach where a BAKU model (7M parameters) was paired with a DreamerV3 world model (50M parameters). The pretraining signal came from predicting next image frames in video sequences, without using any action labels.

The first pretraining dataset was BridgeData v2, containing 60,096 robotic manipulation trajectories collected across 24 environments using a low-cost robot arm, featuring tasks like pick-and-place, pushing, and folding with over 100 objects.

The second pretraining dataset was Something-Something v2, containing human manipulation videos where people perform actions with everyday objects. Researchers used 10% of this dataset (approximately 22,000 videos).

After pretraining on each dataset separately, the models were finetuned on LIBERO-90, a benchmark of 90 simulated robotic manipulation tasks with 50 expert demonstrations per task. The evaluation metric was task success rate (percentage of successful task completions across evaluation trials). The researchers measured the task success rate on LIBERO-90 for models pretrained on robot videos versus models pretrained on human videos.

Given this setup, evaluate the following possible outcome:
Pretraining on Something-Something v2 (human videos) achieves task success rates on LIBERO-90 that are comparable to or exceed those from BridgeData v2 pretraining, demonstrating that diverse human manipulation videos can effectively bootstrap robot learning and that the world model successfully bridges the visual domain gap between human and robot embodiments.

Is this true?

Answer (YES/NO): YES